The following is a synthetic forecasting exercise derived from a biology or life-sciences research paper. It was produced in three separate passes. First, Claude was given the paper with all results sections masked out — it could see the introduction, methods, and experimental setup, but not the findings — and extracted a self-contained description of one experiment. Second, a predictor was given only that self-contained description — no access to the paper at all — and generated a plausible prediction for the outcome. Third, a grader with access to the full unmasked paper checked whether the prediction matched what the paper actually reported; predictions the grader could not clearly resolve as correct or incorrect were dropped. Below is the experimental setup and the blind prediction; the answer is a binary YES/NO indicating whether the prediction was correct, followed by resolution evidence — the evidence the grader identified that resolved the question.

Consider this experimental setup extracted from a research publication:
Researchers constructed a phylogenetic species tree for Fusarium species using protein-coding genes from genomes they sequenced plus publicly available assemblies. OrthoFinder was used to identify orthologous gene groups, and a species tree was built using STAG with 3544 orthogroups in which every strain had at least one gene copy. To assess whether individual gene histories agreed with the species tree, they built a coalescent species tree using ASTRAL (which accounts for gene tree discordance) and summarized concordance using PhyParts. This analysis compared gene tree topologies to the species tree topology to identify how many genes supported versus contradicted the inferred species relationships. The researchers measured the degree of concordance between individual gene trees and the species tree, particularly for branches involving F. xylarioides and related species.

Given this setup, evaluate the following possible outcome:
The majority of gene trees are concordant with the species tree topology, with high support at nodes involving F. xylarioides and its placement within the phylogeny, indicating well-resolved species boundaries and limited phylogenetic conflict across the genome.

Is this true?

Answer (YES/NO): NO